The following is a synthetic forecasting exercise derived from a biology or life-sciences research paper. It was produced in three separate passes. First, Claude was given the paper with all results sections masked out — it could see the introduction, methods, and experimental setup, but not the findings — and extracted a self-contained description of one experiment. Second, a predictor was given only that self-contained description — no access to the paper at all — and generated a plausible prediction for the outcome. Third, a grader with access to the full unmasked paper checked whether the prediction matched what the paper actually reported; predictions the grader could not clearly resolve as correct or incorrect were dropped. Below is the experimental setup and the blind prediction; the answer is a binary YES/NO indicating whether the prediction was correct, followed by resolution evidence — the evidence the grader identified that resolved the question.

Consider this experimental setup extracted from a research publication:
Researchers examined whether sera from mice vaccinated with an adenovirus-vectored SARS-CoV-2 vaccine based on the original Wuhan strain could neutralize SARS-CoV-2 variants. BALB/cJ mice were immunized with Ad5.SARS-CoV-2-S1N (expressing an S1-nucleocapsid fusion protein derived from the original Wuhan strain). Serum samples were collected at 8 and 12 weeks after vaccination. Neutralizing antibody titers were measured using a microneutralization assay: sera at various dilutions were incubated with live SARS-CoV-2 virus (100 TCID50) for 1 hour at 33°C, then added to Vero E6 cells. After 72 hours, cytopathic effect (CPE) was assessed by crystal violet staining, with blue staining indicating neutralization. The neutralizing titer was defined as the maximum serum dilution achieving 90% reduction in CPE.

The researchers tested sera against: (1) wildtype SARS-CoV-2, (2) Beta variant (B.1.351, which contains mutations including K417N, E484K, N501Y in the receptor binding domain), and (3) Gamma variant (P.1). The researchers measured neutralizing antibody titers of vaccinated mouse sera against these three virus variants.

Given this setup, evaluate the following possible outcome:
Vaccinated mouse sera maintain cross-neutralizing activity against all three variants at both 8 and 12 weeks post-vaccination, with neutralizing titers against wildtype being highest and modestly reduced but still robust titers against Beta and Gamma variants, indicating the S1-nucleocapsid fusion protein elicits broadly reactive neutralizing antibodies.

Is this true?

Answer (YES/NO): NO